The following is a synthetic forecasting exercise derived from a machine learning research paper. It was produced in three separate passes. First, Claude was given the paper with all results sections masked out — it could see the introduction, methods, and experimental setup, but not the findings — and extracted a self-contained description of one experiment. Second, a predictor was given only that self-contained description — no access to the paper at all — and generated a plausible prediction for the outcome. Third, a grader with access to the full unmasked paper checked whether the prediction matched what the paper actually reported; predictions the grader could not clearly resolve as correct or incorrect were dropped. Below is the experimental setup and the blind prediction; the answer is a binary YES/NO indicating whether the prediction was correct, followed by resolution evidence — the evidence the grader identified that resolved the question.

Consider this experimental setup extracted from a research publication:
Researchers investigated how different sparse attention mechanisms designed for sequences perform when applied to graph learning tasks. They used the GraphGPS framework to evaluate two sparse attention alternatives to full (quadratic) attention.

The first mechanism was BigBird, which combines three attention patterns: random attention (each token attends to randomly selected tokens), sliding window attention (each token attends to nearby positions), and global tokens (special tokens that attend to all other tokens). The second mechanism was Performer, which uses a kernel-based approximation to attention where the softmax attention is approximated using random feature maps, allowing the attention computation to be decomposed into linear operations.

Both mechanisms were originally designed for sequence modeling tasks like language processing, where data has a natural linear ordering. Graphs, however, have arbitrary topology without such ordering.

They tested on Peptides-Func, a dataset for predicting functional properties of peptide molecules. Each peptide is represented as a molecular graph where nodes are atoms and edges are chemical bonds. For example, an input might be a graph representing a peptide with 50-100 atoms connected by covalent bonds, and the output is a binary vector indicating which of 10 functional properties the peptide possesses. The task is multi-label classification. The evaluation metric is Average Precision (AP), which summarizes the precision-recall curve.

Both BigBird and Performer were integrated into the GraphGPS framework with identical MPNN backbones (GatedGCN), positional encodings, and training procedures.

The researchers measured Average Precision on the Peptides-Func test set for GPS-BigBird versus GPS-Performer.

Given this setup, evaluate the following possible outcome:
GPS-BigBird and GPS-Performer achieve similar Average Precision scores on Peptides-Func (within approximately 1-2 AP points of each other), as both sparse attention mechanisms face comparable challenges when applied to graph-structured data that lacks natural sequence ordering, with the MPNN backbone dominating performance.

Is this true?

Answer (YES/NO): NO